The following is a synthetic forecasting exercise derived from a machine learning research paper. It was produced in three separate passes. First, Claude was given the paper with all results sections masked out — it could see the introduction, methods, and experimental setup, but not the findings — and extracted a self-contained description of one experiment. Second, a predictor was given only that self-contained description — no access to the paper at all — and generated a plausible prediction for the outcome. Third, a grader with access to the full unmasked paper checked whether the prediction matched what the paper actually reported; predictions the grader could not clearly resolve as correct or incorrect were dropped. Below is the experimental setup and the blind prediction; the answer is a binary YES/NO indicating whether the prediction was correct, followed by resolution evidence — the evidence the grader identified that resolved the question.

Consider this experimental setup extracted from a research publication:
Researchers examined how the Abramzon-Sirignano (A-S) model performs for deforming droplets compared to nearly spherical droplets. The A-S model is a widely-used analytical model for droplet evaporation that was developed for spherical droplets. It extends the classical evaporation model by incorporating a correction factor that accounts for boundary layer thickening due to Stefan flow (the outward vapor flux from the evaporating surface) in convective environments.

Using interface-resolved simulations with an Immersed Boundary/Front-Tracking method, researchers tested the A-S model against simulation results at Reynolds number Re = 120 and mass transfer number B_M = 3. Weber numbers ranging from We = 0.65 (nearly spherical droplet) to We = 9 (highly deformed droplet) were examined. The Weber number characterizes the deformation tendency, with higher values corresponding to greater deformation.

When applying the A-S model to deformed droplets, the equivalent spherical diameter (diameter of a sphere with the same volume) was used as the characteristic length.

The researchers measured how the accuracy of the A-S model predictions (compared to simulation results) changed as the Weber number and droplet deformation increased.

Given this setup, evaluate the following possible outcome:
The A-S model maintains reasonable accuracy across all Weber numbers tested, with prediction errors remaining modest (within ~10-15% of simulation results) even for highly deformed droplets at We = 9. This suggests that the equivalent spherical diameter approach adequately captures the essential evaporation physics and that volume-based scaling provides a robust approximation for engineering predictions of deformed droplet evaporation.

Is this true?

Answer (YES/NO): NO